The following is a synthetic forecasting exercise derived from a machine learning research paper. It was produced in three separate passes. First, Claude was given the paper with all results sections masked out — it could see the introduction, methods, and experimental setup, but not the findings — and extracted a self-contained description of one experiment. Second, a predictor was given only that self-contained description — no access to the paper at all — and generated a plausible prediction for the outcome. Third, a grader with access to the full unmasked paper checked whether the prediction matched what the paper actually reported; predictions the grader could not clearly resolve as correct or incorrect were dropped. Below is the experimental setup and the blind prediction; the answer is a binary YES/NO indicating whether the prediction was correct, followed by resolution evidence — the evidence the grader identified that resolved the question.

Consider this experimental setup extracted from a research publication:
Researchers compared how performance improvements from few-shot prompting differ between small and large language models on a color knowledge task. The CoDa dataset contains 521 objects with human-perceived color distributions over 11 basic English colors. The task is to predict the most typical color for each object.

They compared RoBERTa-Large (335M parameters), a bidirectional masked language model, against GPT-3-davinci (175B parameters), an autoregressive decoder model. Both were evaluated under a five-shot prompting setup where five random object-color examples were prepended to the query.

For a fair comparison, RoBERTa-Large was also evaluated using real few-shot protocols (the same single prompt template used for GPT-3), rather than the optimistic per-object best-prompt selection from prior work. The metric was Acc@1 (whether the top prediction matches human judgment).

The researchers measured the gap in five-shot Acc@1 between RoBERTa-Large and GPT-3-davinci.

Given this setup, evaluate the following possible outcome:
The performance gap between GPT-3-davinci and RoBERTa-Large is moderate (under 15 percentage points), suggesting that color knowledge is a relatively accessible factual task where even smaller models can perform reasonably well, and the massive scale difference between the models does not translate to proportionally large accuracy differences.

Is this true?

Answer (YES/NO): NO